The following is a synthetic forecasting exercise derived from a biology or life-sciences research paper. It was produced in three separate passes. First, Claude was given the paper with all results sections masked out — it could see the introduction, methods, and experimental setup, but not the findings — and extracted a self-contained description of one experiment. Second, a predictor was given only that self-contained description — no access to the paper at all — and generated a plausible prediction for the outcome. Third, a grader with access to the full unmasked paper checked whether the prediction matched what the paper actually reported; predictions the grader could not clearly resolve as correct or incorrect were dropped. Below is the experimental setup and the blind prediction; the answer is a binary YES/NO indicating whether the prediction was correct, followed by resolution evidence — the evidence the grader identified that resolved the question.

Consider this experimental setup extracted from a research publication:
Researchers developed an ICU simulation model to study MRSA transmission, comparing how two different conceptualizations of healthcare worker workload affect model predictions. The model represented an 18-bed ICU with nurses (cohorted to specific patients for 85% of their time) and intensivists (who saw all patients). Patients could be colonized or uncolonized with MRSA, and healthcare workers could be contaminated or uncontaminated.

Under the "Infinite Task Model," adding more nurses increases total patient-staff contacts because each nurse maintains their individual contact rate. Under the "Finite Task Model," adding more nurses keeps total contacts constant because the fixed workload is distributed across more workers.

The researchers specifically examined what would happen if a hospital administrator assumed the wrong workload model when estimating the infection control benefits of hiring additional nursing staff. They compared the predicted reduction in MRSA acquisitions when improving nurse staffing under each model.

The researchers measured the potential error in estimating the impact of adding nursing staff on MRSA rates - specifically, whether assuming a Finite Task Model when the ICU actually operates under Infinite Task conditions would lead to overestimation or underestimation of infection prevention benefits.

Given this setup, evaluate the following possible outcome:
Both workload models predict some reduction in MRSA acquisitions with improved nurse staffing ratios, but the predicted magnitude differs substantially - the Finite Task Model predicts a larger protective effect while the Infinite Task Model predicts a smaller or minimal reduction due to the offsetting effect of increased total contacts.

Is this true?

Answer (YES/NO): NO